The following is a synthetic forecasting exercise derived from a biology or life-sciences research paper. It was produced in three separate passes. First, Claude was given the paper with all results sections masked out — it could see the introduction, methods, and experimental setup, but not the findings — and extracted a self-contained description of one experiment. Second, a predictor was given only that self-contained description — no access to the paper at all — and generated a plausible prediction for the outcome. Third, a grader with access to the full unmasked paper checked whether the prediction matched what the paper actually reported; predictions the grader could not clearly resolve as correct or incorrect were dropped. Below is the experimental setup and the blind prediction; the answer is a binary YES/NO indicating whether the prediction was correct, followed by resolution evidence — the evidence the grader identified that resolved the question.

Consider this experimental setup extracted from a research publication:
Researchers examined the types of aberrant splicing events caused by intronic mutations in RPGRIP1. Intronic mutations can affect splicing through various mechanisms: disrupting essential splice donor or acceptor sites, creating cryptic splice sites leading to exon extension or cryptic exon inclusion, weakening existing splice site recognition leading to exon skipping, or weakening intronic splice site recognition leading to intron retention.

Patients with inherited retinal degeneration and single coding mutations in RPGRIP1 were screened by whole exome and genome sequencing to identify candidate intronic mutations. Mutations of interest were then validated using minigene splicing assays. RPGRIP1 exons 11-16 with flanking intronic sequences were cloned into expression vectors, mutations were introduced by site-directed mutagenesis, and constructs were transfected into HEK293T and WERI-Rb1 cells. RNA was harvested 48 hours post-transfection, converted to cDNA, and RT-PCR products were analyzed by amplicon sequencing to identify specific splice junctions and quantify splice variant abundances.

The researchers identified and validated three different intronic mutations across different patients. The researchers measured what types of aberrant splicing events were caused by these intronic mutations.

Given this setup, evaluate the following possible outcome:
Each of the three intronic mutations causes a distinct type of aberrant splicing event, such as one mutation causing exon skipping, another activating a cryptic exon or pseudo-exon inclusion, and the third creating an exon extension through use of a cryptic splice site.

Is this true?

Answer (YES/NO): NO